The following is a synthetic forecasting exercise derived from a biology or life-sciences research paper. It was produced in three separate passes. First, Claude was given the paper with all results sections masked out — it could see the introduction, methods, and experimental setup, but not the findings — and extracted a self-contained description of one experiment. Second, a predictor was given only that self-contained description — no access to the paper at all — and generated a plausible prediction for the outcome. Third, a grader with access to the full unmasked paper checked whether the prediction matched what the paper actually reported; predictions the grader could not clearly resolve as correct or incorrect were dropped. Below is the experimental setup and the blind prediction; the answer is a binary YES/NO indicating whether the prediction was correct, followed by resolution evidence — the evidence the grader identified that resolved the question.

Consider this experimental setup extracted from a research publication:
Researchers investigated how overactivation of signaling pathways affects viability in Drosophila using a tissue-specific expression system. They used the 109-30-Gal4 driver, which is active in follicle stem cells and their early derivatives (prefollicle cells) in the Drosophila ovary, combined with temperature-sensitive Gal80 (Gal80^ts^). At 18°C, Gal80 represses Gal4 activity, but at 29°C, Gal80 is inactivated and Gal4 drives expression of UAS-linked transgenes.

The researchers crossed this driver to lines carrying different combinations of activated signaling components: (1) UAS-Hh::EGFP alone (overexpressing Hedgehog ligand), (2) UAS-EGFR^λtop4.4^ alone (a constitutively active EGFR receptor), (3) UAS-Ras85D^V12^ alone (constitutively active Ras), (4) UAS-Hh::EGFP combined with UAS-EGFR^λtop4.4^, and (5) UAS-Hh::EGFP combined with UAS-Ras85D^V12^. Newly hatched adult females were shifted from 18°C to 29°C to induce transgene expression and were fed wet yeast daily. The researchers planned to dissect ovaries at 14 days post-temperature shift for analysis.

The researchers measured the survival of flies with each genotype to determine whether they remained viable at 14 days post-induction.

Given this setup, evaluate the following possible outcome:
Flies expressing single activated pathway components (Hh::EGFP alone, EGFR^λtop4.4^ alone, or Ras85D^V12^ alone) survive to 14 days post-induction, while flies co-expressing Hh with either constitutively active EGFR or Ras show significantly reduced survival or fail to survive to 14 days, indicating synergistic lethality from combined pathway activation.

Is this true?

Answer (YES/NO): YES